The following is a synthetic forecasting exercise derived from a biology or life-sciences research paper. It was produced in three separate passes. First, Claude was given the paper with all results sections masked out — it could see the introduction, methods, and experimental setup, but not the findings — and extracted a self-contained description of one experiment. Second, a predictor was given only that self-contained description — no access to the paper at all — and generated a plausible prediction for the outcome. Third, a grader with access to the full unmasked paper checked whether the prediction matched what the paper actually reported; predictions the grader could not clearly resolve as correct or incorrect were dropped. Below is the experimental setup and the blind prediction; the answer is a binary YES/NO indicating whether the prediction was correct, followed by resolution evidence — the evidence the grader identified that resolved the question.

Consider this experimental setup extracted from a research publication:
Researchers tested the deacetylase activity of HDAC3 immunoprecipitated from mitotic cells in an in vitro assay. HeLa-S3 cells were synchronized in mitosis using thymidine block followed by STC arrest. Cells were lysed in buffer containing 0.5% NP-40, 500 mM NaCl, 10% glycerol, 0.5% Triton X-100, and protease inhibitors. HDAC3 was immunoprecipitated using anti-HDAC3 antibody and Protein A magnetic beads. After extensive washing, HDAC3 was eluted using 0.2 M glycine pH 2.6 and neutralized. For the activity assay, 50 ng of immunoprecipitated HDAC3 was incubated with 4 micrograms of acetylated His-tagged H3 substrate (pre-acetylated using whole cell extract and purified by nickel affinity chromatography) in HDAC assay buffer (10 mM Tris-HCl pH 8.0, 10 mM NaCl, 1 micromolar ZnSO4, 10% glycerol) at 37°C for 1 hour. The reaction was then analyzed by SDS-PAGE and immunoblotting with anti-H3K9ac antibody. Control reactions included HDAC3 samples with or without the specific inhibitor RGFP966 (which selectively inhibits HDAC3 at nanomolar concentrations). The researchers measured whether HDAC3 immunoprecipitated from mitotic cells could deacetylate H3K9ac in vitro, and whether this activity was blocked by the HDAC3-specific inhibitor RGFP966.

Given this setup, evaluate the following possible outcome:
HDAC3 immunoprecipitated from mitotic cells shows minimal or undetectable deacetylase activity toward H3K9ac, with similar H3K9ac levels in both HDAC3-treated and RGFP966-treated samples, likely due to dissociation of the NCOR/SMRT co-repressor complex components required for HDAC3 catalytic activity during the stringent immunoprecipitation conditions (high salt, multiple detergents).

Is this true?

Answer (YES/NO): NO